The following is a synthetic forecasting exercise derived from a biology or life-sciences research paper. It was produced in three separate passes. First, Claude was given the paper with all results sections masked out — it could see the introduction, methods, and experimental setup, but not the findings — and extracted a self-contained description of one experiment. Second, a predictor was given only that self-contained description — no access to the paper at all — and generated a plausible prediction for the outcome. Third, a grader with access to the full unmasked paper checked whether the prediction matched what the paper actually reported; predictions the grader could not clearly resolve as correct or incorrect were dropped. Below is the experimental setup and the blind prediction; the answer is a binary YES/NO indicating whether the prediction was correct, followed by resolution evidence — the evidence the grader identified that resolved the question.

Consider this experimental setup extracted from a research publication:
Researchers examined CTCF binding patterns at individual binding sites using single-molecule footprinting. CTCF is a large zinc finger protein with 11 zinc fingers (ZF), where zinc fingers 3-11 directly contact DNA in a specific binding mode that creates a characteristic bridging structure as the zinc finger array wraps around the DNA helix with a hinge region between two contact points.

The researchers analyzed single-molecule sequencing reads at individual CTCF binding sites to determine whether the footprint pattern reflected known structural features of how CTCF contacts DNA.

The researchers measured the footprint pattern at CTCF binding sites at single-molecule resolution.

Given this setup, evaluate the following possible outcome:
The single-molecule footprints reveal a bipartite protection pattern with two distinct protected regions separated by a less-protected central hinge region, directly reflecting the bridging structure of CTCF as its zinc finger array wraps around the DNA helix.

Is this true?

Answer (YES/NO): YES